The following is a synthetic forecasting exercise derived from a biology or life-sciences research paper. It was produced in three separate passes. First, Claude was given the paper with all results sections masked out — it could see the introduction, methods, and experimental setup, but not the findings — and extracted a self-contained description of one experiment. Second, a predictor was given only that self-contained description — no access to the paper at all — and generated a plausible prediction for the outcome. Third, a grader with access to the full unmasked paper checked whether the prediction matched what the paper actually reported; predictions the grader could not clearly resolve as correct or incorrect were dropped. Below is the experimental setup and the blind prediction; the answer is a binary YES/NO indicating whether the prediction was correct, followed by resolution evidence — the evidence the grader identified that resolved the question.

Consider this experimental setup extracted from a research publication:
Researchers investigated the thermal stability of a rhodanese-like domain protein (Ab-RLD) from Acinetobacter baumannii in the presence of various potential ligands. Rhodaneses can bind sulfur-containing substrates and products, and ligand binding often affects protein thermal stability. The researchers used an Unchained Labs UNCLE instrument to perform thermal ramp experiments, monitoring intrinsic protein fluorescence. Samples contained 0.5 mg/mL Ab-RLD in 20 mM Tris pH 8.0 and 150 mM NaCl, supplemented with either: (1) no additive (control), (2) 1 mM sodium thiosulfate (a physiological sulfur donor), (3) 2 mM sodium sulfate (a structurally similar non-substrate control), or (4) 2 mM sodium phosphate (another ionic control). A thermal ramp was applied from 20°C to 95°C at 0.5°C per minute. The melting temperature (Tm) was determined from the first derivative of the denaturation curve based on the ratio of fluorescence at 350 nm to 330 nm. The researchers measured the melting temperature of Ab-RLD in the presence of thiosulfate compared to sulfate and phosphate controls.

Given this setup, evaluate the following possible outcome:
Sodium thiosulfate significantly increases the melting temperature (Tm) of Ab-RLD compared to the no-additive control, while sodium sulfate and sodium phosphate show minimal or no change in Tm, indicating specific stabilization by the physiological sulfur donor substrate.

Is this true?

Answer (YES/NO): YES